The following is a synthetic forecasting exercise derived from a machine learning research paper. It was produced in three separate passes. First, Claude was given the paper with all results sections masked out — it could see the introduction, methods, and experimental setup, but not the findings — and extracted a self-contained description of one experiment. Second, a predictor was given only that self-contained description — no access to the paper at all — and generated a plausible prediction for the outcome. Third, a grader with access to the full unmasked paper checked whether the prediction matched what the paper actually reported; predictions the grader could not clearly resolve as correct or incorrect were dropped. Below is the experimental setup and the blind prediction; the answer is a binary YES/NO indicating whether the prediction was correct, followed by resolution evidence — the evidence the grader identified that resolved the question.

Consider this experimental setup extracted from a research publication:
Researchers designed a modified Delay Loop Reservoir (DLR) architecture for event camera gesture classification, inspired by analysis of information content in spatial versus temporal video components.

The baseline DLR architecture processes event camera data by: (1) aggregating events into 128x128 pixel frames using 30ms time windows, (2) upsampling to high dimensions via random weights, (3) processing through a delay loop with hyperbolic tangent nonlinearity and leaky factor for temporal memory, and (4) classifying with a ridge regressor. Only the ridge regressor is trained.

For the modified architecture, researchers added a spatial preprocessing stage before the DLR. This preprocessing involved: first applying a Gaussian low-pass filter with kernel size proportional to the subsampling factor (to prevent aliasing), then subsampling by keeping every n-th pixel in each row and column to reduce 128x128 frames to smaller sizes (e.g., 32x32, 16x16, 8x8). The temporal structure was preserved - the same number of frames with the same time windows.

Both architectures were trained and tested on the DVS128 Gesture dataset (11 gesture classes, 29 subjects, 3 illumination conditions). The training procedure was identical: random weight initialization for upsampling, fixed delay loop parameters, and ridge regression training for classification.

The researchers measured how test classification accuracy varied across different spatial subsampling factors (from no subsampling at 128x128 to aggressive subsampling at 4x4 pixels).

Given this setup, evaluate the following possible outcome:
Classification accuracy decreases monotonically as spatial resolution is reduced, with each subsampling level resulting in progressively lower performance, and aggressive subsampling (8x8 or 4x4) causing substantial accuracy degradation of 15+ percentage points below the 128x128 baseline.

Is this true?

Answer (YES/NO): NO